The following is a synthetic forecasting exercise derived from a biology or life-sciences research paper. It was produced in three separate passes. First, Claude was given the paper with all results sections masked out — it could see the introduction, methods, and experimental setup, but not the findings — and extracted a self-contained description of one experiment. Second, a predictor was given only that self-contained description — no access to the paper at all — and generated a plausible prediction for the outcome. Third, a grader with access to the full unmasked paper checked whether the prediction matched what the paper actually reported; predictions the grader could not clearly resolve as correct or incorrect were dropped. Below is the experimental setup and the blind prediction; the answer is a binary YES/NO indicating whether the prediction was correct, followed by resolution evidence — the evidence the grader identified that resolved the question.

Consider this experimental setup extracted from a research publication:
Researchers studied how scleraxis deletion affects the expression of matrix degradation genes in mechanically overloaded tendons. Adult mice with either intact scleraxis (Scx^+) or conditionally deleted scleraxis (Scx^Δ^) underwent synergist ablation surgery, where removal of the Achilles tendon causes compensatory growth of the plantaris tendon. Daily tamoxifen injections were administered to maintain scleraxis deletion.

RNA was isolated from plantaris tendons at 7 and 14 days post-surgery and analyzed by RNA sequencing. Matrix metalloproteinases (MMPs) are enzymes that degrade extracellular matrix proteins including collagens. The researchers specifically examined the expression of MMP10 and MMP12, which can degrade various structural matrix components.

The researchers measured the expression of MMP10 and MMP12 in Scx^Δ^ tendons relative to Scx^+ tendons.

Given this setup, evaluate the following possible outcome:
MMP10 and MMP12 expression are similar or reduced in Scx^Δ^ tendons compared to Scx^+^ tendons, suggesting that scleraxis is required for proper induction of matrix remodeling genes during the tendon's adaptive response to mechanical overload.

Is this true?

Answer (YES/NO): NO